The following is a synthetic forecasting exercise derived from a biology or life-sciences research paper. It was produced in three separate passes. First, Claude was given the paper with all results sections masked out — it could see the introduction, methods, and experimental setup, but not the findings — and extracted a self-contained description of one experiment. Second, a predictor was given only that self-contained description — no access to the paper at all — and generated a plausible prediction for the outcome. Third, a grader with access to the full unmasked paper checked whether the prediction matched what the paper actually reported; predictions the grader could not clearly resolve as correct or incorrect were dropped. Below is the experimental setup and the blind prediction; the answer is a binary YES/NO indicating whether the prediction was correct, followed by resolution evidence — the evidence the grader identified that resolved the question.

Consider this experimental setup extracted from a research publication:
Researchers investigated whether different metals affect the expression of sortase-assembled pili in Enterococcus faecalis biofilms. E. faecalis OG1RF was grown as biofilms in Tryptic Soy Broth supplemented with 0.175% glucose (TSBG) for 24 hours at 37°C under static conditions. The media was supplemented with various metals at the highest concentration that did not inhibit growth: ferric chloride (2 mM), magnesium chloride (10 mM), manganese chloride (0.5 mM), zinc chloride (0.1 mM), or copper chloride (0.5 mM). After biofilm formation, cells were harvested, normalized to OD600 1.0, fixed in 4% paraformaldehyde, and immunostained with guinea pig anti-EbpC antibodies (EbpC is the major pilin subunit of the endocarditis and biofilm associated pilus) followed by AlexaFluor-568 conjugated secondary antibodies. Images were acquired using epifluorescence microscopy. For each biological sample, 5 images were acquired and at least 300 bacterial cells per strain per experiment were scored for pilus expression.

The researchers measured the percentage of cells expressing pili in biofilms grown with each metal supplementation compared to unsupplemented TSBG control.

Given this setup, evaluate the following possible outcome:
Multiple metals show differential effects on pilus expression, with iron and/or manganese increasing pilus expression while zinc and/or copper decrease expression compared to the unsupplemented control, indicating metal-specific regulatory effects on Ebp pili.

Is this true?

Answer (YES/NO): NO